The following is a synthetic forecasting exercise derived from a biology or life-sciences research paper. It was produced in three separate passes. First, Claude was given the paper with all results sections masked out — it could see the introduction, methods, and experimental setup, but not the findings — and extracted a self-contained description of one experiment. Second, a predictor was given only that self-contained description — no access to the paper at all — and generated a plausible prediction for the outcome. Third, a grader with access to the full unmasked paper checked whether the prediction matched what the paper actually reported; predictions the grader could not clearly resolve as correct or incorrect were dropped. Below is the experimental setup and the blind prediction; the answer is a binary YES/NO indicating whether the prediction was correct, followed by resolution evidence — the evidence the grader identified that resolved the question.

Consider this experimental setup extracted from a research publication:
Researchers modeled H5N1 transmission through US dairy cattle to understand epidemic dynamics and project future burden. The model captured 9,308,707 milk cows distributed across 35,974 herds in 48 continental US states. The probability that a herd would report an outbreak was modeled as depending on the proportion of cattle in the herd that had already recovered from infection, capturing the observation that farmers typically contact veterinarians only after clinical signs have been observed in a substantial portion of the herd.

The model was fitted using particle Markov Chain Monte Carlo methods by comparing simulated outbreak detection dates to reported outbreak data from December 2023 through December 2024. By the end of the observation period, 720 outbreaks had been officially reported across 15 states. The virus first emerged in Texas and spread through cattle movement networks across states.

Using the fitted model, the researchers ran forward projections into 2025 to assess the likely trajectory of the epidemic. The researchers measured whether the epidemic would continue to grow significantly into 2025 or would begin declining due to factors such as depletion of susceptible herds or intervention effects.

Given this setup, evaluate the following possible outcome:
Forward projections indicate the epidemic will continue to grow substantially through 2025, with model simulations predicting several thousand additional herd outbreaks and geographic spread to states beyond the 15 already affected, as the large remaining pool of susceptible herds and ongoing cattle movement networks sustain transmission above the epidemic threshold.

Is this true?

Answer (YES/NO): YES